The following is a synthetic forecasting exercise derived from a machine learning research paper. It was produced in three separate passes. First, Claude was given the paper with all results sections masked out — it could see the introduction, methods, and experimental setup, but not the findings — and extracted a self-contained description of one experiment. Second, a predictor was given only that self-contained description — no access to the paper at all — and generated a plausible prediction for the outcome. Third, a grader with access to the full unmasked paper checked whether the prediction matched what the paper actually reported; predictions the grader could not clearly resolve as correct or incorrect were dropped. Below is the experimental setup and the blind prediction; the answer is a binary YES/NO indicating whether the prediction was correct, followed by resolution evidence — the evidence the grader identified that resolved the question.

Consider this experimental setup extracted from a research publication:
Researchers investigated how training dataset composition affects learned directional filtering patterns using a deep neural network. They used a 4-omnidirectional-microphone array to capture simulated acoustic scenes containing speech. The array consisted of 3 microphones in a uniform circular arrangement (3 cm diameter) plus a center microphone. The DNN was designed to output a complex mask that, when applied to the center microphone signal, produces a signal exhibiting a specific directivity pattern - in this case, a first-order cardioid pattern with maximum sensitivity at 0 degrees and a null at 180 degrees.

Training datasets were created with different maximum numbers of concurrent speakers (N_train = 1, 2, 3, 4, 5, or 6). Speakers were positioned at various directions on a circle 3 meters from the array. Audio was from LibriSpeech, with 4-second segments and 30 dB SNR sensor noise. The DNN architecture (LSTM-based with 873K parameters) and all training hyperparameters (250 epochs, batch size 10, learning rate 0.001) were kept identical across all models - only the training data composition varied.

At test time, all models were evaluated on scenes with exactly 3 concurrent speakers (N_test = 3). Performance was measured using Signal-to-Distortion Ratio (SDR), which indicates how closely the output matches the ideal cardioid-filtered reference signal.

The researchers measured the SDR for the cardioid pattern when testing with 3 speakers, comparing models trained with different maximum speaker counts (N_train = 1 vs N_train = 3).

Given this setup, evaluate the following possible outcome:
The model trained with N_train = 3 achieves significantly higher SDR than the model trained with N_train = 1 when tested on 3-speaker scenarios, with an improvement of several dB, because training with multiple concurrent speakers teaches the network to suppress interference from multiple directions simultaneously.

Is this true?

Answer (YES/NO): YES